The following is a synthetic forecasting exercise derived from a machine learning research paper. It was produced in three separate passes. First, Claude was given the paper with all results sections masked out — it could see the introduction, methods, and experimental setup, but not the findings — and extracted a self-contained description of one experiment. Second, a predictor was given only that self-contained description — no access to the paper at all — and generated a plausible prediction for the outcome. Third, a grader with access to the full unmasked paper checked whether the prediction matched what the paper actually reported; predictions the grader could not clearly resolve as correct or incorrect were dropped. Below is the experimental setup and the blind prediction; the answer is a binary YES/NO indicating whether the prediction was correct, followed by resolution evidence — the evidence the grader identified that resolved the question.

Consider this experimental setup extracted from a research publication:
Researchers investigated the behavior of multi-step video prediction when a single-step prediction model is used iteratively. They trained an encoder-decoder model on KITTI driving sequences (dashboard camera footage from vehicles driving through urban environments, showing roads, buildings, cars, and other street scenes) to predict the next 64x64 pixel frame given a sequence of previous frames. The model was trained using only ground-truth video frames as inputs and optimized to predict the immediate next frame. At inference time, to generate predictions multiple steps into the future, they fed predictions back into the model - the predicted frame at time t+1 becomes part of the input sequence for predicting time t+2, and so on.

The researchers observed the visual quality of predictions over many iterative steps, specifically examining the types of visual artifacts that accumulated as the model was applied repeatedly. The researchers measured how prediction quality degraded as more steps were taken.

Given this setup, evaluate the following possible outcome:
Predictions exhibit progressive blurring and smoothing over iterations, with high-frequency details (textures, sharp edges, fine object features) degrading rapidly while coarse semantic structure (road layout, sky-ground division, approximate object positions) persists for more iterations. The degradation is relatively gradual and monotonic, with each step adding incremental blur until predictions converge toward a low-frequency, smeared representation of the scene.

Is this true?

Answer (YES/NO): NO